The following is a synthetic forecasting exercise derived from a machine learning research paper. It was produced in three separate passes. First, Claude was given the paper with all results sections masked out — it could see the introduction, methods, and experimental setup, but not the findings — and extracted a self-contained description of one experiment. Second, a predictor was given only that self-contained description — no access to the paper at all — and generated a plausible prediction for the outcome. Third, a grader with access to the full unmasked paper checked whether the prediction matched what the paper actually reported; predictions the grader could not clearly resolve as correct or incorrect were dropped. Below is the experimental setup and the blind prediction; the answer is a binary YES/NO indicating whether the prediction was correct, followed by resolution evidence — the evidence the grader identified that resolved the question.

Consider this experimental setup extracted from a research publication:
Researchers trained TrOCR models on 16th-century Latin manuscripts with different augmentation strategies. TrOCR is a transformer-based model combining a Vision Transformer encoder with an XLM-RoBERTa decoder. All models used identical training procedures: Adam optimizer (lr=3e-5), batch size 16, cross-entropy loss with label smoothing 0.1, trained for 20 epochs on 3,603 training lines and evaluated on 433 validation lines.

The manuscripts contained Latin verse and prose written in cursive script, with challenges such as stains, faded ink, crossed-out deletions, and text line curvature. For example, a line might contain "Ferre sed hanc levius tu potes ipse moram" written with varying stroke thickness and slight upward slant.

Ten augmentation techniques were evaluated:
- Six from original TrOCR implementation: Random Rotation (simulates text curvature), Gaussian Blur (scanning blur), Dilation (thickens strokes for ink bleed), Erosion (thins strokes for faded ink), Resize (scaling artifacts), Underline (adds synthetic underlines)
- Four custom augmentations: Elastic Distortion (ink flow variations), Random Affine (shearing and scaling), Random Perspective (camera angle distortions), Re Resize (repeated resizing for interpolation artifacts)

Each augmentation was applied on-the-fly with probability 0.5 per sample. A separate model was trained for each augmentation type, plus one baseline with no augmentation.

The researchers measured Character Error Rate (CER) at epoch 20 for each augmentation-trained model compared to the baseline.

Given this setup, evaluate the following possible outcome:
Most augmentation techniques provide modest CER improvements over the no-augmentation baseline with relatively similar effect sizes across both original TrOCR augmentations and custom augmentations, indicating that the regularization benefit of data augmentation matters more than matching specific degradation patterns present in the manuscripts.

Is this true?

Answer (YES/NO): NO